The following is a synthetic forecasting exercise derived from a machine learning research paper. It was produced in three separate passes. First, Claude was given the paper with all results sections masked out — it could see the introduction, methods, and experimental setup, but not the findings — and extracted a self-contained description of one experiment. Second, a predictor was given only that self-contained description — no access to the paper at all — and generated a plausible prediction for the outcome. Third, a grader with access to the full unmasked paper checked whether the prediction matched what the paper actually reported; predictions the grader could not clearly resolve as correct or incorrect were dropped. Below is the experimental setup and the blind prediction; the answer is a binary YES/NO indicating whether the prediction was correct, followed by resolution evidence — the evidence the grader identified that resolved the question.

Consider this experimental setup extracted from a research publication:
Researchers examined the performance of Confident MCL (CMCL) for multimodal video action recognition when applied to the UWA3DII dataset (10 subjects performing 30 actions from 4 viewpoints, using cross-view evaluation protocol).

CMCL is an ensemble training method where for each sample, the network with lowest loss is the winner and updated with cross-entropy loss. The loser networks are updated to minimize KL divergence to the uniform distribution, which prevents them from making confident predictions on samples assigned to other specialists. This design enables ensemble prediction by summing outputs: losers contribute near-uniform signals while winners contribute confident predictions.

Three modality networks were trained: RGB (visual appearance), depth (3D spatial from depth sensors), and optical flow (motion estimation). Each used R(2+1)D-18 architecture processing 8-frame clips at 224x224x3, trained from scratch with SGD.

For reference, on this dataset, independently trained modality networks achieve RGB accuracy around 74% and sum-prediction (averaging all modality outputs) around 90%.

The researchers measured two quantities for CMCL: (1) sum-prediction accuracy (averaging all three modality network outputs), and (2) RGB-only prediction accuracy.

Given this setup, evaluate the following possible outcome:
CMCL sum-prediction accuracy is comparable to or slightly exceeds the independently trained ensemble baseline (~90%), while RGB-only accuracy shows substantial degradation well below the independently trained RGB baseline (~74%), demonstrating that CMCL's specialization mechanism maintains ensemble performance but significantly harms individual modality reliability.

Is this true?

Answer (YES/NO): NO